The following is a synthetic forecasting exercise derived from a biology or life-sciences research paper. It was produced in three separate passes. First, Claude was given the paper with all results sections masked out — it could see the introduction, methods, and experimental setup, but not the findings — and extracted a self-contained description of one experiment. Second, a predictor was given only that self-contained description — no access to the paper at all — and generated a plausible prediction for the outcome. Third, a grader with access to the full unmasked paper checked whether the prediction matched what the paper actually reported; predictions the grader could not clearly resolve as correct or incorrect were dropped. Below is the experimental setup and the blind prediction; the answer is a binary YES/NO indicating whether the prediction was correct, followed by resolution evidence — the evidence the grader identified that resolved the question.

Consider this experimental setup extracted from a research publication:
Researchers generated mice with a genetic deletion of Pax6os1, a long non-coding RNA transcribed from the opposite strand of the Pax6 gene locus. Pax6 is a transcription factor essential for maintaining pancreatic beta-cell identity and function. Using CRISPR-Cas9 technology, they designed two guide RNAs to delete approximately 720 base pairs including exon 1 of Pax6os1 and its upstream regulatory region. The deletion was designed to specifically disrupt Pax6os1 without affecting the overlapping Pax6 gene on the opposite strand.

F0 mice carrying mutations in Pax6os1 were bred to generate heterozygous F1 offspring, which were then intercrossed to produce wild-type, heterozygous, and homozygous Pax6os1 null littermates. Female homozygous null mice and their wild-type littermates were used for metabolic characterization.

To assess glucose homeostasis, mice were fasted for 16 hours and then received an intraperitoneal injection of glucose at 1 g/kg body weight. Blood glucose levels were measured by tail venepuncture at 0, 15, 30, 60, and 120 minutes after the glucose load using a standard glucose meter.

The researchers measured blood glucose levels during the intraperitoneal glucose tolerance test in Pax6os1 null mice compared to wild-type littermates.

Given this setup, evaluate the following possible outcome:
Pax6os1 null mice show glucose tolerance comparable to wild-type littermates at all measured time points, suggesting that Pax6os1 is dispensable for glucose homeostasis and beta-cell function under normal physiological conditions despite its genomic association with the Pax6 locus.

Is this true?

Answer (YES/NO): YES